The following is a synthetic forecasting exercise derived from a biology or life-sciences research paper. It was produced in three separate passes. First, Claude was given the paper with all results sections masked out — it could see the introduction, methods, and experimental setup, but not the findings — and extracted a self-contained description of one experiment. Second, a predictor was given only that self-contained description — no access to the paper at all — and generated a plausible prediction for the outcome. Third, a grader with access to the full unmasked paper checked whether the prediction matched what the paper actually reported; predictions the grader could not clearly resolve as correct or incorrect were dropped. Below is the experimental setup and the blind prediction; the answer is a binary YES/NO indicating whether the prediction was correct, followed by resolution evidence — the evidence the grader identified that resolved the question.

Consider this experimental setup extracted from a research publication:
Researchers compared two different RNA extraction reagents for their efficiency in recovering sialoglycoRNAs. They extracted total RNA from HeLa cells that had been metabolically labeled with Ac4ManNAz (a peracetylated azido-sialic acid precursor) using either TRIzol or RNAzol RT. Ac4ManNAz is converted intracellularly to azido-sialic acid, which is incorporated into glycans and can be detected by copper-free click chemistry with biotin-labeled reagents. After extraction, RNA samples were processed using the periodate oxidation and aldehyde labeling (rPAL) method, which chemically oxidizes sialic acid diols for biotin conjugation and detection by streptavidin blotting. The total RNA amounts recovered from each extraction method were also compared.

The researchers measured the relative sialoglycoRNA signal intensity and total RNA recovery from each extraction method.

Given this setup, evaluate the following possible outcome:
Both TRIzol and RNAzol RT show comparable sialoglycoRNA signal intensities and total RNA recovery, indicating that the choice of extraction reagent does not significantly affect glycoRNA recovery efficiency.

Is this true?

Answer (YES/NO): NO